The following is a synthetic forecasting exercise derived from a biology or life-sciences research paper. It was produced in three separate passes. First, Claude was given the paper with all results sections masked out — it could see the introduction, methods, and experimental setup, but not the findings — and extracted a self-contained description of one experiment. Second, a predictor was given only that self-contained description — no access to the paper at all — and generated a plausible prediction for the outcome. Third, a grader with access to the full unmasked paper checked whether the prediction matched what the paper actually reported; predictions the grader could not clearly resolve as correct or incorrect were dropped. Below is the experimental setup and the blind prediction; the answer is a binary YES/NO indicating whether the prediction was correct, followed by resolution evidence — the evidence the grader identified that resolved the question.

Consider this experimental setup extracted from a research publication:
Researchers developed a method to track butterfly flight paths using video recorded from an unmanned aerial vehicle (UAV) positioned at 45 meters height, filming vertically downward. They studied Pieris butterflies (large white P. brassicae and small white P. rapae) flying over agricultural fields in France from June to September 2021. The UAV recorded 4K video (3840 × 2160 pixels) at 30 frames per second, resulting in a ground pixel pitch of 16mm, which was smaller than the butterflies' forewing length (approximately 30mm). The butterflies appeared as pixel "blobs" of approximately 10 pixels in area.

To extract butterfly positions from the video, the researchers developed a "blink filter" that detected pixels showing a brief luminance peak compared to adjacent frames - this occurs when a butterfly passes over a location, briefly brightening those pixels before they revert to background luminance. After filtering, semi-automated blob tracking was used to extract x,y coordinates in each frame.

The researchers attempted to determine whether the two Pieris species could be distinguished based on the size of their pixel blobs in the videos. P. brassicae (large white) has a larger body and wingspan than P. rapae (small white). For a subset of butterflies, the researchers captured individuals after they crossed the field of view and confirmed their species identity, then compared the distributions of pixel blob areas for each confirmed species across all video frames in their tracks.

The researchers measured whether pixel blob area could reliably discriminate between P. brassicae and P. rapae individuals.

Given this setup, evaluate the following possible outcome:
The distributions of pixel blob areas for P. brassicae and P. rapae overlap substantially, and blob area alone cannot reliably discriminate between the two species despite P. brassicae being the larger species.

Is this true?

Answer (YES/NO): YES